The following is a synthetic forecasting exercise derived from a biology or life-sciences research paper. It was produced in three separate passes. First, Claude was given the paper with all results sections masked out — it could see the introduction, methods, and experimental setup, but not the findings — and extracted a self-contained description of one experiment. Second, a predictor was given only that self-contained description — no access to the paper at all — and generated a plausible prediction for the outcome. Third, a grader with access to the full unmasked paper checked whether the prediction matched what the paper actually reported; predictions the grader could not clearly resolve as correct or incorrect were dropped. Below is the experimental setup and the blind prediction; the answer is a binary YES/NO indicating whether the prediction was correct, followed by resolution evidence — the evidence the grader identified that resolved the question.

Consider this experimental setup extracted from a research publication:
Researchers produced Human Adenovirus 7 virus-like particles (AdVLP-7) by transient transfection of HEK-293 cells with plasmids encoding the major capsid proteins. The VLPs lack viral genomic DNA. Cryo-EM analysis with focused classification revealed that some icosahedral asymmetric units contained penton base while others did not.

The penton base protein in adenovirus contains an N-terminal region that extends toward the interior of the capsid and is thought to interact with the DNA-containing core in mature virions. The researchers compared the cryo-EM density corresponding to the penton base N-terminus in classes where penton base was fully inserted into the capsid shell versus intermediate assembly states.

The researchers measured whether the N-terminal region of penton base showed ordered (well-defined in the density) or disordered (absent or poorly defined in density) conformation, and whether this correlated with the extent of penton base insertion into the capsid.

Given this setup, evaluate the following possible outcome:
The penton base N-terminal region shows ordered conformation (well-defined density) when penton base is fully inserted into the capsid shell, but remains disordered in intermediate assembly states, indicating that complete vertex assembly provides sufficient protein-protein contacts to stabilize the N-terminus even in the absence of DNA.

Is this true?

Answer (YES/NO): YES